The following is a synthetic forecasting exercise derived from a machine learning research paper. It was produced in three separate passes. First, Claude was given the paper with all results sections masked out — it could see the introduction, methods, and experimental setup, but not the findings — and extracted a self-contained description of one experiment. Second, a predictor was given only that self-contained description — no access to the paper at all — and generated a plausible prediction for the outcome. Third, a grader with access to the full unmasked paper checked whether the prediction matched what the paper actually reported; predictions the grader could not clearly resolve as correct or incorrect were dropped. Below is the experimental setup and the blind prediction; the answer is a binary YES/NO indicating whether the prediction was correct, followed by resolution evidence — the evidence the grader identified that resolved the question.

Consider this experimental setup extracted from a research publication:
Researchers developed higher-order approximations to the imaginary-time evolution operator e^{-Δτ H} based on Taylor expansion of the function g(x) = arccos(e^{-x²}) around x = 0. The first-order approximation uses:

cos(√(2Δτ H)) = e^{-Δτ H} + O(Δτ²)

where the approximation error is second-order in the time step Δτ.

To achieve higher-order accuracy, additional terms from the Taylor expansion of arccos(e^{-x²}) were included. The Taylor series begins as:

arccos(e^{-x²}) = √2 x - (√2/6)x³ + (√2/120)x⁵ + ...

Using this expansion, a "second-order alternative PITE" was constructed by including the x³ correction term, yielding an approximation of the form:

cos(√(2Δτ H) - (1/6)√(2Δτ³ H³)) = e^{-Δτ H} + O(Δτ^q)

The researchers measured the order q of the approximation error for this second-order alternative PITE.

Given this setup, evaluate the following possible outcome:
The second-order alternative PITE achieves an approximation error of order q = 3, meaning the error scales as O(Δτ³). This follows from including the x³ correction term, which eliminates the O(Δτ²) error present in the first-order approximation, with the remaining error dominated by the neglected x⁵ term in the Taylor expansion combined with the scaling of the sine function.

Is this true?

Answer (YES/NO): YES